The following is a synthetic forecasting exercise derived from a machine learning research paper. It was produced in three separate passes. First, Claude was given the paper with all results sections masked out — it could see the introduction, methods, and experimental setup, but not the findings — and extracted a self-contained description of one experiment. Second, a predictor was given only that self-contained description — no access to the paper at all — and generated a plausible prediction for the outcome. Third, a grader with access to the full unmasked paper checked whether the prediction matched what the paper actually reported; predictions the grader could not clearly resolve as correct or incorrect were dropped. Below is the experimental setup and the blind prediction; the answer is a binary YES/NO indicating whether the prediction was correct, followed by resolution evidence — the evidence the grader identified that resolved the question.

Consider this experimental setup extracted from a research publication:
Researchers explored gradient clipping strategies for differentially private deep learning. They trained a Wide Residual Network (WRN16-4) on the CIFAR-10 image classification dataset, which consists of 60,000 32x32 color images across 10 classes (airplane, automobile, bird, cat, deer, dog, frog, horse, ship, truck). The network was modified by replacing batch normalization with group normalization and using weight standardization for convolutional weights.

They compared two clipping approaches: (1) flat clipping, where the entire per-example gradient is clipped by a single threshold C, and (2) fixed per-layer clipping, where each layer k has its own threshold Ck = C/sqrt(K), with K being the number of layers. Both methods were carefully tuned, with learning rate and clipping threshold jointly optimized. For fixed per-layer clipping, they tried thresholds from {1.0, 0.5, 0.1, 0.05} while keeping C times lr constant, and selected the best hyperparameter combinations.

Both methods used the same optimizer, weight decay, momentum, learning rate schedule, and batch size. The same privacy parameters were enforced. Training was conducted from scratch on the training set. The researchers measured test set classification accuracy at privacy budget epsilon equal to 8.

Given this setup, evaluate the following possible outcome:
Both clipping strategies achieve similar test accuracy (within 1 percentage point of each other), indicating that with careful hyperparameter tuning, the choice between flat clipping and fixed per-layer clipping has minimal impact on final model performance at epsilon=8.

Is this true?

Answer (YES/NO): NO